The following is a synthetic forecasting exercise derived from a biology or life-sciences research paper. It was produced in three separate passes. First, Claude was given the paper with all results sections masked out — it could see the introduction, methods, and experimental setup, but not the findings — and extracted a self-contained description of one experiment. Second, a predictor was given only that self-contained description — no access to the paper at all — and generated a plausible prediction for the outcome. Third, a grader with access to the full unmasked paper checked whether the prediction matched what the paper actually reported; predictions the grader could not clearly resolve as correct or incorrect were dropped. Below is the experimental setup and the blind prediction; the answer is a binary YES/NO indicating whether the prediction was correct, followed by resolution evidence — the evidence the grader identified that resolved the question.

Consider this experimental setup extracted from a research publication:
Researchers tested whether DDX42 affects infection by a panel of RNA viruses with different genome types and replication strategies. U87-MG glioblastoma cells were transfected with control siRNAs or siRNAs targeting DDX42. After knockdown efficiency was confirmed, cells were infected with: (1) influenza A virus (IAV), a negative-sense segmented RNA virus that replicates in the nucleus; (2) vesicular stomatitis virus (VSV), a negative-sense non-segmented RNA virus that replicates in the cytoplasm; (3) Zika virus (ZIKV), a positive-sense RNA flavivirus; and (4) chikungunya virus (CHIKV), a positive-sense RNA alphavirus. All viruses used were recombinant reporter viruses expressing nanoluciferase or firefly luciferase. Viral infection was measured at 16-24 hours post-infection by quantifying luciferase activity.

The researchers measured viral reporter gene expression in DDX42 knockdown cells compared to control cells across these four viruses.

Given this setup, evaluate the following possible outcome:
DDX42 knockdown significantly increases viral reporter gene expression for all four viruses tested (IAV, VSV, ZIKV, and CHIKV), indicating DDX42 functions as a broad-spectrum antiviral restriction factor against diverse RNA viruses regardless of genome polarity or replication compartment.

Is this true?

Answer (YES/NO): NO